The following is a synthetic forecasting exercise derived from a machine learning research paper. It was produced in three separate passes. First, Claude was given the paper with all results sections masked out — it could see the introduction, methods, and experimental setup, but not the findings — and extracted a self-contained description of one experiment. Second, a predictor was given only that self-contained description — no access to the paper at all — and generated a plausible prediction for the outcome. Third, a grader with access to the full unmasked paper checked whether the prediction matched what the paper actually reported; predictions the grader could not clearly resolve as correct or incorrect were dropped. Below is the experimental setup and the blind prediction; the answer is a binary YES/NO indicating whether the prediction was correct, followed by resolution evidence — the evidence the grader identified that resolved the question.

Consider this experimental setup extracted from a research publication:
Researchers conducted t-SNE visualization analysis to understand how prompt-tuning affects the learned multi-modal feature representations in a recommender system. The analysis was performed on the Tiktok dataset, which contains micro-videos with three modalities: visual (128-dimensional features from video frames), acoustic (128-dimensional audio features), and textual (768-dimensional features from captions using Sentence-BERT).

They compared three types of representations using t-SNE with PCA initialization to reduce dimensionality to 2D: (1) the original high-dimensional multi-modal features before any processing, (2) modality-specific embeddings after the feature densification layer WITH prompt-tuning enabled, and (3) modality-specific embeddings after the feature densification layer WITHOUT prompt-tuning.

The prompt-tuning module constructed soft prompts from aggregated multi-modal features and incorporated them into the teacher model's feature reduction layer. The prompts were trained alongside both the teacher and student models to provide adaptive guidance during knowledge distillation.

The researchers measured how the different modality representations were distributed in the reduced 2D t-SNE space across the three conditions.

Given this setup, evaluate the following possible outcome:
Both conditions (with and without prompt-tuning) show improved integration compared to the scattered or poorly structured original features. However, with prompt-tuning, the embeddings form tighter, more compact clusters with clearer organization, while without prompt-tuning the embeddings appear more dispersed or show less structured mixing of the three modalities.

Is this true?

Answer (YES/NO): NO